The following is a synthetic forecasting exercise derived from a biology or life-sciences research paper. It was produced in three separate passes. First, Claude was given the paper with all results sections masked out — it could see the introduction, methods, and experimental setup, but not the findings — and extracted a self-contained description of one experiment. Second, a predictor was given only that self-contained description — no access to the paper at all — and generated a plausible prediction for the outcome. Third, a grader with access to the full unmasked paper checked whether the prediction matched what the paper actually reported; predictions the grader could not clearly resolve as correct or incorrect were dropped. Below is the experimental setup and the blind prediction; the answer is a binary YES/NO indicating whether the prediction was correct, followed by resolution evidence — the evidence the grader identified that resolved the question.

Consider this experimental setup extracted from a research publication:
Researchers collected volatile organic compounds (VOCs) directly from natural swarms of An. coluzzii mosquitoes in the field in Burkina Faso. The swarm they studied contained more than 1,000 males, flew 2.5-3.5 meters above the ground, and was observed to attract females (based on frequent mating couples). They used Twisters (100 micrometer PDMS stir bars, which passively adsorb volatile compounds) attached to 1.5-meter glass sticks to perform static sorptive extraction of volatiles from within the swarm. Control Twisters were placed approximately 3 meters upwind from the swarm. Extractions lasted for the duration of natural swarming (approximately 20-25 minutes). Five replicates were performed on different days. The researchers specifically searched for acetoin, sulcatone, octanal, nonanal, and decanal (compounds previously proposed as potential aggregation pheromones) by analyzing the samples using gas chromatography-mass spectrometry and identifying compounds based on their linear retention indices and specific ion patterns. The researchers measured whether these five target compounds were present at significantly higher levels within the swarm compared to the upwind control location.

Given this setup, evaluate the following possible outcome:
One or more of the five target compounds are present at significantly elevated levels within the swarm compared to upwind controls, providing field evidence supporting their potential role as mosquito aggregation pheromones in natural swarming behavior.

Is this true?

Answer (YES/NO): NO